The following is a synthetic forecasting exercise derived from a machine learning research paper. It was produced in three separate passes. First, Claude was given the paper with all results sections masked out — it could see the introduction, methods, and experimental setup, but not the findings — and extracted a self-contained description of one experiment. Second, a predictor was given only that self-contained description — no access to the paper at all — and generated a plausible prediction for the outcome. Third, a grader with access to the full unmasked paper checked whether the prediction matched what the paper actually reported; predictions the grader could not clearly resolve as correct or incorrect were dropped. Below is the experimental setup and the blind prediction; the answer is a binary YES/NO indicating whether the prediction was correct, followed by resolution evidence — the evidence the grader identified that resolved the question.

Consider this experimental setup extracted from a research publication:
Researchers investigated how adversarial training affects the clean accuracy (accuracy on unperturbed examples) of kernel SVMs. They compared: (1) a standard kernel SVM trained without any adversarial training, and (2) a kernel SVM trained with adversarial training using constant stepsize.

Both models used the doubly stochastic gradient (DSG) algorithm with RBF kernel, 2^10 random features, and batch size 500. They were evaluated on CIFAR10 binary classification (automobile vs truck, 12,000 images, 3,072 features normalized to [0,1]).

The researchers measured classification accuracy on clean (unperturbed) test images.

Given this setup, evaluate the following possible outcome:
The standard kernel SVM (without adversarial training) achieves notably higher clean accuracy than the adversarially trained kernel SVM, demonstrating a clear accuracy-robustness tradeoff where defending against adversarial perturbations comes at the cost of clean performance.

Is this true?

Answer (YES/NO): NO